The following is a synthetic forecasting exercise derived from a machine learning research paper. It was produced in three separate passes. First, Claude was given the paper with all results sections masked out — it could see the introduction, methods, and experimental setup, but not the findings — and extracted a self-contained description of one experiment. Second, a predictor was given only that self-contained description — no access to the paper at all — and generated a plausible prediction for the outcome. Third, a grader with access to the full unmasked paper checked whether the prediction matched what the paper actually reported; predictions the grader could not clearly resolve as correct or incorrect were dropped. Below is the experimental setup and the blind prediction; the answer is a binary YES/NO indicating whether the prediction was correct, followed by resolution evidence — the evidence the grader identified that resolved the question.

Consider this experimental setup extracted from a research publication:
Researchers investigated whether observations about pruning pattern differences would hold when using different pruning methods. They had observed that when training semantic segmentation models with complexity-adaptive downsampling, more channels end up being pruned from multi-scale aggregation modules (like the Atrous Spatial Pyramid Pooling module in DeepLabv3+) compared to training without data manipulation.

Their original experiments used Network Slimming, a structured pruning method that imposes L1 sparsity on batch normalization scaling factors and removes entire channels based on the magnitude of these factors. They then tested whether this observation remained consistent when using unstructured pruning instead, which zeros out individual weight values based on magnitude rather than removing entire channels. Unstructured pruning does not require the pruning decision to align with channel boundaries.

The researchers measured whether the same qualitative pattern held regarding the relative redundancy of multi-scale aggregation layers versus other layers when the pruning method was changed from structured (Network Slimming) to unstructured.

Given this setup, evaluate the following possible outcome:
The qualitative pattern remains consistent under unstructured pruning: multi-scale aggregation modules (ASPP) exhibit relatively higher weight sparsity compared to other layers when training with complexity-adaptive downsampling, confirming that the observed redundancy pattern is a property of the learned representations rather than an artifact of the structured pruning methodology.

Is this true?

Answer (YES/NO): YES